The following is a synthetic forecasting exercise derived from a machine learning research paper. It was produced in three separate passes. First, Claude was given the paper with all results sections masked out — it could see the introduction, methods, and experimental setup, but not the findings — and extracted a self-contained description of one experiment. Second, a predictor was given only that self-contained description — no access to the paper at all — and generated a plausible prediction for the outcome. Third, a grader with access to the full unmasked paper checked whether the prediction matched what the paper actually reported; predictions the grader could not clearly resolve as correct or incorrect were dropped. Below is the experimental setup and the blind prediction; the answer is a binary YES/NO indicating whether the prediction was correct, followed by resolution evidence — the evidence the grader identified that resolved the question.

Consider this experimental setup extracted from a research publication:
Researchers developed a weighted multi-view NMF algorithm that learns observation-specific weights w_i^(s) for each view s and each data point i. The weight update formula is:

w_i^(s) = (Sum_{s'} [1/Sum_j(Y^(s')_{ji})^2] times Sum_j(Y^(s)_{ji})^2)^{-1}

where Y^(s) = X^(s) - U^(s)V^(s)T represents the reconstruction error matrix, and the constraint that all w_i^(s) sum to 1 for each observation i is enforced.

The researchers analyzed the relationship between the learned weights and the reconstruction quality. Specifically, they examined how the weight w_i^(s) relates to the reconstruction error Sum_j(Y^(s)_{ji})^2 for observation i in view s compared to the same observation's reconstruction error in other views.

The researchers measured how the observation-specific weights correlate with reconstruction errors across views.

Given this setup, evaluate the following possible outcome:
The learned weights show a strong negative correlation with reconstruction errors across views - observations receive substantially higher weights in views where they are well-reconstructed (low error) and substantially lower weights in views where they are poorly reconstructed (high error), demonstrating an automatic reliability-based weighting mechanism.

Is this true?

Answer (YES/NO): YES